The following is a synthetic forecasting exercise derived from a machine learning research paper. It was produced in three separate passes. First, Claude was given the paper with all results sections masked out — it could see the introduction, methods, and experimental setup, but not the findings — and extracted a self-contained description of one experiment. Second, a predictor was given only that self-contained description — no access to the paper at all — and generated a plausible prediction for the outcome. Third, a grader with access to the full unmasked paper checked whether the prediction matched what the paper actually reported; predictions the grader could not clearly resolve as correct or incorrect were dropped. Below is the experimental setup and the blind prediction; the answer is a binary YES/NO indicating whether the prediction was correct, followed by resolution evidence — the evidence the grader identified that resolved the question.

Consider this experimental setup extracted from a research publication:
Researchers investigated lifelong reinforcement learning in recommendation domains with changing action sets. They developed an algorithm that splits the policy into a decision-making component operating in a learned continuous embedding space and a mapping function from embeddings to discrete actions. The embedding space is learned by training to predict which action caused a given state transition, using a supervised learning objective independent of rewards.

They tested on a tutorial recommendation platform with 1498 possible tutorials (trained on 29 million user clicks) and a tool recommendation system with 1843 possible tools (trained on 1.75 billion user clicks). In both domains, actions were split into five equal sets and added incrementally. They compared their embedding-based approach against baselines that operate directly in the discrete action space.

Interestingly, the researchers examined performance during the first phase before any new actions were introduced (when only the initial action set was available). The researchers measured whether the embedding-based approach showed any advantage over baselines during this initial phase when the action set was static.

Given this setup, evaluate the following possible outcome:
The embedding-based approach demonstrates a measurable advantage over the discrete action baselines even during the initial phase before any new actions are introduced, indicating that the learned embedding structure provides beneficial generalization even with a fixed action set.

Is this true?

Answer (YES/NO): YES